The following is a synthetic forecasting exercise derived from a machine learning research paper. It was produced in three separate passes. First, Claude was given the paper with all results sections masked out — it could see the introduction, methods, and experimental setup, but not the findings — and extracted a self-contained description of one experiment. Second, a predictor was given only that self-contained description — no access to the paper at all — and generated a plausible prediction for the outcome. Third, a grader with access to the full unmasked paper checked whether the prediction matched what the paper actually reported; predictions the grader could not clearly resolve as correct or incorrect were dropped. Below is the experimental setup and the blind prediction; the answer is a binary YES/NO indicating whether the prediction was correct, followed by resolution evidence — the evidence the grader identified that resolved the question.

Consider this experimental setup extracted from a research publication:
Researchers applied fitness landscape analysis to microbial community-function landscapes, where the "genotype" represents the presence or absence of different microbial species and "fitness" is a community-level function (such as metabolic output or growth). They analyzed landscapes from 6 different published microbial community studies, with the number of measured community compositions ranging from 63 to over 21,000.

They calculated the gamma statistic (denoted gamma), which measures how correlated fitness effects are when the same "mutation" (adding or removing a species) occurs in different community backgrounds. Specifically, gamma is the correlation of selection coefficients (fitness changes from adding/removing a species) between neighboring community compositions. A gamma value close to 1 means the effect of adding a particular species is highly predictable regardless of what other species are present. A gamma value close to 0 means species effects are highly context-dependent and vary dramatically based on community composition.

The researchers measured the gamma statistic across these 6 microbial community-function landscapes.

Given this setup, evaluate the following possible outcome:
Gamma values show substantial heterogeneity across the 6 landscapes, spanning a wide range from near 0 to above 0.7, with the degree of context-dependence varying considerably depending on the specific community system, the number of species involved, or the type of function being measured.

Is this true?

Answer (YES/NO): NO